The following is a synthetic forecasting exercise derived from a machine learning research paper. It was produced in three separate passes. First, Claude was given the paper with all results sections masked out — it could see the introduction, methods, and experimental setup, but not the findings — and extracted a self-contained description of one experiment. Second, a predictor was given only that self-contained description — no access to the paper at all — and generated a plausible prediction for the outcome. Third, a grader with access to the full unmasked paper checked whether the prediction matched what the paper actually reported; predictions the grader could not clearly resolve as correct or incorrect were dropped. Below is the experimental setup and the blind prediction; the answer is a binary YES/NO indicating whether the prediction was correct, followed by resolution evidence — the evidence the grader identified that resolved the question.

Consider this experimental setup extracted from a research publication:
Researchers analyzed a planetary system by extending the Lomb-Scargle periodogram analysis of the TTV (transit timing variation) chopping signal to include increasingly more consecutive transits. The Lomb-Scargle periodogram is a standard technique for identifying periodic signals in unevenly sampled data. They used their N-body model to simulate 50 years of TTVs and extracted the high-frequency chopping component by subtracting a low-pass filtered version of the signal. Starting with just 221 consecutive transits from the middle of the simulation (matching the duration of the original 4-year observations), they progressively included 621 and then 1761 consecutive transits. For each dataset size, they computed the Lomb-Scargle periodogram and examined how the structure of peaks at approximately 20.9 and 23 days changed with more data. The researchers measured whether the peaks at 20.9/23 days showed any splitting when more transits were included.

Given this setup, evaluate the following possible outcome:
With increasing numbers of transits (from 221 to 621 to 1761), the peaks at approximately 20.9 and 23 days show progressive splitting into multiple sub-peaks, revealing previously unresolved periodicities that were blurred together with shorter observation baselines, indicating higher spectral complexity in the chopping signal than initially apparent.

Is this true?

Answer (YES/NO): YES